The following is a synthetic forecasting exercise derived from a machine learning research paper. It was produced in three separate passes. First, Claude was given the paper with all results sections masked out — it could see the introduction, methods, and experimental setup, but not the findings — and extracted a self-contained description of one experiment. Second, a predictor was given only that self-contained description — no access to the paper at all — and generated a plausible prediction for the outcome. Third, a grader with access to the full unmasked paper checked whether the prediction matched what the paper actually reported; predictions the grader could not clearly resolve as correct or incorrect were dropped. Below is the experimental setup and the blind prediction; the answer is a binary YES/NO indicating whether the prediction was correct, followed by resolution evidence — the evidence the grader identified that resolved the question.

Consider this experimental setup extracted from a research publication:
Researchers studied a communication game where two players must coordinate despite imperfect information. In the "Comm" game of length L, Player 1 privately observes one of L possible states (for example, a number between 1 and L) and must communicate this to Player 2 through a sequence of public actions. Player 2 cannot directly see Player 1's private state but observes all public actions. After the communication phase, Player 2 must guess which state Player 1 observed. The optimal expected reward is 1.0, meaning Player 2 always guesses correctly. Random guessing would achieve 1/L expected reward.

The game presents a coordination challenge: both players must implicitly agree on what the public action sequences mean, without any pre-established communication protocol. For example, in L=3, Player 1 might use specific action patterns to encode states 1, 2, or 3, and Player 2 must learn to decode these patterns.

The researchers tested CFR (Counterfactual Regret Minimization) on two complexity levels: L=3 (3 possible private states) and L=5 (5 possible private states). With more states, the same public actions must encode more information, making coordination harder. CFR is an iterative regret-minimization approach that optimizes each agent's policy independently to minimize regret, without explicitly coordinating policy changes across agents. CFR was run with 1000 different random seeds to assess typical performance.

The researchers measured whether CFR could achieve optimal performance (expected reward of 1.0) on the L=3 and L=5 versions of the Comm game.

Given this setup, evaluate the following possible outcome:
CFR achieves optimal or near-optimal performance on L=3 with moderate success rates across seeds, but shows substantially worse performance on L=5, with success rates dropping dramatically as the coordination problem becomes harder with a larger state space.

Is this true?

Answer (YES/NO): NO